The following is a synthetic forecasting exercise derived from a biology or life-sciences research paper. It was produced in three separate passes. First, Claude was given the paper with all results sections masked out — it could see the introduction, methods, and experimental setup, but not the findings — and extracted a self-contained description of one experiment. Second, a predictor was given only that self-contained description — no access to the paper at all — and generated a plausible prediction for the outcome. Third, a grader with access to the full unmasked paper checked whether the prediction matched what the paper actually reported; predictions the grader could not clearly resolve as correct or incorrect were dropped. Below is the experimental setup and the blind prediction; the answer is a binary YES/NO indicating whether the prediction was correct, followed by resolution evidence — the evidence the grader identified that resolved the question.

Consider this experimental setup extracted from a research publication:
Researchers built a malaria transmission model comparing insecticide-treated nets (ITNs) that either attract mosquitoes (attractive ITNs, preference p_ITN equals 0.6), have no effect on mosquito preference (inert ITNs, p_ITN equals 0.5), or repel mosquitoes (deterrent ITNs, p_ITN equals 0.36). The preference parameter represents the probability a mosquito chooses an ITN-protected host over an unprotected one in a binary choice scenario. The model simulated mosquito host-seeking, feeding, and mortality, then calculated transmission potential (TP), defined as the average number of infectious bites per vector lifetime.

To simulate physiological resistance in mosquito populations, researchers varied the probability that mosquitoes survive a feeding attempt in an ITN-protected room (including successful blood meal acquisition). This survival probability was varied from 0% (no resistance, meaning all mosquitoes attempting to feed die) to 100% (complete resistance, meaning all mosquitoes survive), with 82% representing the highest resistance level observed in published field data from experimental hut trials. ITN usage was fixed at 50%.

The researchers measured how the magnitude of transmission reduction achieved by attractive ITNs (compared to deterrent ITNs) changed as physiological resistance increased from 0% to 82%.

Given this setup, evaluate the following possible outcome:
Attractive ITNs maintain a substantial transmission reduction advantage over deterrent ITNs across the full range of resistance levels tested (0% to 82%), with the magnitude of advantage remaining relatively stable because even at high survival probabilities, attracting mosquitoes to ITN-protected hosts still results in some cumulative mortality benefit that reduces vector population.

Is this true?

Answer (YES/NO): NO